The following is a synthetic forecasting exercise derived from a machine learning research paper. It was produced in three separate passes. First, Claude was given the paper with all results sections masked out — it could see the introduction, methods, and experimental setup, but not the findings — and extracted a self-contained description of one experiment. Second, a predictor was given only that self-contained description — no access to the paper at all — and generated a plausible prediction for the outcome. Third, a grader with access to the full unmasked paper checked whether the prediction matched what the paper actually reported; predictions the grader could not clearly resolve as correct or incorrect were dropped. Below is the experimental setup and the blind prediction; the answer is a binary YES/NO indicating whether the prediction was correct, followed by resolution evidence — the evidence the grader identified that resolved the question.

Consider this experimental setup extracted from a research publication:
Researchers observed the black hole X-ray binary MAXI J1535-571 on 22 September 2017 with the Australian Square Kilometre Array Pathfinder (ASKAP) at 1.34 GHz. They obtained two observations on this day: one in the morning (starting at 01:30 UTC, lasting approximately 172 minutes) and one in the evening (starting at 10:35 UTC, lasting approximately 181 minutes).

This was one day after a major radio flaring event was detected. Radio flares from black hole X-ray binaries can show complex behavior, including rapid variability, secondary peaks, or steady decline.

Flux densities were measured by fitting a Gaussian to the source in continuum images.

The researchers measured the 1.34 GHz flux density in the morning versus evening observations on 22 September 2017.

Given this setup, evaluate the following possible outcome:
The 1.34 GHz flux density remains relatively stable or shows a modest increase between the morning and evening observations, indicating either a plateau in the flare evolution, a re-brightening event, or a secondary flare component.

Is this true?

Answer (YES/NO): NO